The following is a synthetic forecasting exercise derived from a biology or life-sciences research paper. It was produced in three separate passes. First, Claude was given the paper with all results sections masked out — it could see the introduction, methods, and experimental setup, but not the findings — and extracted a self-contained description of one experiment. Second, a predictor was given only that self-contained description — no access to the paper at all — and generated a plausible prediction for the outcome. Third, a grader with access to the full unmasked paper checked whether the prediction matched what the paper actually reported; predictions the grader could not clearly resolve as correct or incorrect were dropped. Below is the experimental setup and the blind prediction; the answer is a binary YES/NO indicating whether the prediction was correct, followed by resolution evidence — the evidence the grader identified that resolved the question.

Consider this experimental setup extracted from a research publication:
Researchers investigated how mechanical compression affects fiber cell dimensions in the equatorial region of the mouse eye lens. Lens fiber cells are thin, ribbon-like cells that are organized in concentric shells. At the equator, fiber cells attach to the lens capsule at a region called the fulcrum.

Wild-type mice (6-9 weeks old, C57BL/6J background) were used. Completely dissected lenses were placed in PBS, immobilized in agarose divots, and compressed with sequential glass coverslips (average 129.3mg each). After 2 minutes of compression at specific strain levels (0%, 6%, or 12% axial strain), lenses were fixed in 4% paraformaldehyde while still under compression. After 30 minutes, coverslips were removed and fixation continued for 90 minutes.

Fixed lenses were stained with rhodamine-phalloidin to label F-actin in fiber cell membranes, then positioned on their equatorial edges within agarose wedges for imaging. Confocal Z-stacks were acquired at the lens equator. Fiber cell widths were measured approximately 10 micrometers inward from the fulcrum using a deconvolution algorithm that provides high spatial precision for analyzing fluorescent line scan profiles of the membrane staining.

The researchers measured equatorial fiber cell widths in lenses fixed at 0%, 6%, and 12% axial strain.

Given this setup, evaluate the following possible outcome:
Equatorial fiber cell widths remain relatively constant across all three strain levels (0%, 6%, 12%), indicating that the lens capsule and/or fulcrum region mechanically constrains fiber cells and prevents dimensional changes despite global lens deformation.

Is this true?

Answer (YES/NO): NO